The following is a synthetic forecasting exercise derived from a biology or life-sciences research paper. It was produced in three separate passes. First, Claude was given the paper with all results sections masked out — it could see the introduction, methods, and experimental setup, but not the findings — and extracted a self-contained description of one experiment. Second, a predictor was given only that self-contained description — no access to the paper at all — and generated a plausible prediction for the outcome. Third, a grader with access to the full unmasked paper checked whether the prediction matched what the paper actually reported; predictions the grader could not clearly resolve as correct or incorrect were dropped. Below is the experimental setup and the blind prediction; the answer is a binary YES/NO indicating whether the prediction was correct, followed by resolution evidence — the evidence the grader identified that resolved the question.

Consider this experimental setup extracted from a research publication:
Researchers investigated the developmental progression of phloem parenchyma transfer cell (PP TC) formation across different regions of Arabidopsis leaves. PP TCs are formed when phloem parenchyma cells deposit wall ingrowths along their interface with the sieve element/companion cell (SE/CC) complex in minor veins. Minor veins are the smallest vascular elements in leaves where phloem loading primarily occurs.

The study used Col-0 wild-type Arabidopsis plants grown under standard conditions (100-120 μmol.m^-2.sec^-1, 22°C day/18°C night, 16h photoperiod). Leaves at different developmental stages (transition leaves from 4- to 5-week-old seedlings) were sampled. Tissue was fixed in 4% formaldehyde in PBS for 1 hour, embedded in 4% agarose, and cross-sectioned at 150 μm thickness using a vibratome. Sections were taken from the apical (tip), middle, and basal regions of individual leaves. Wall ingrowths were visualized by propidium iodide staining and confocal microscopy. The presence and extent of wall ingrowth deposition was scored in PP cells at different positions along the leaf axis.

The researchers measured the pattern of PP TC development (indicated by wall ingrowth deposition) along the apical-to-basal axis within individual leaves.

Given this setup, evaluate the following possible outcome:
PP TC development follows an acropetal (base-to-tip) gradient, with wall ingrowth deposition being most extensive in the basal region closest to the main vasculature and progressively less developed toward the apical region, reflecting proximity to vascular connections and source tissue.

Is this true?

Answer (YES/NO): NO